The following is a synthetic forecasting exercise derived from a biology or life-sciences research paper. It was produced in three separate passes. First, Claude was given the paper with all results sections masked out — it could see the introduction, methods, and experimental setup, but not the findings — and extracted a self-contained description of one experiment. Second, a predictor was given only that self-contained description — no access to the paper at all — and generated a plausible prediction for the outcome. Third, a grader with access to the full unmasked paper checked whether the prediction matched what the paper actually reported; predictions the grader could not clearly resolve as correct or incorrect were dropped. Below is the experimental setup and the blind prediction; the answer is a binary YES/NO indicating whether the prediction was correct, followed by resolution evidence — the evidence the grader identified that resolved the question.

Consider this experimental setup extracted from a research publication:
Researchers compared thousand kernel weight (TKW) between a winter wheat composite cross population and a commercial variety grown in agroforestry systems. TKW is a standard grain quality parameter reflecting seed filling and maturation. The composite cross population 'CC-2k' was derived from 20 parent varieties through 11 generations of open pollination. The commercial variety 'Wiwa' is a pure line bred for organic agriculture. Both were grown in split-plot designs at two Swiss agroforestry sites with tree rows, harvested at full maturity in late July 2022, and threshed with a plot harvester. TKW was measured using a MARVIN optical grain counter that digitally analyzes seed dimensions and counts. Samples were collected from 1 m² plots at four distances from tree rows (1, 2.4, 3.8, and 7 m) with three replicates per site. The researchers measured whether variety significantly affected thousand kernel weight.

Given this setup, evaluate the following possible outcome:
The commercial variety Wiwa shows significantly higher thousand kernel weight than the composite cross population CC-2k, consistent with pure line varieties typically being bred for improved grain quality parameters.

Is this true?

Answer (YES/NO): NO